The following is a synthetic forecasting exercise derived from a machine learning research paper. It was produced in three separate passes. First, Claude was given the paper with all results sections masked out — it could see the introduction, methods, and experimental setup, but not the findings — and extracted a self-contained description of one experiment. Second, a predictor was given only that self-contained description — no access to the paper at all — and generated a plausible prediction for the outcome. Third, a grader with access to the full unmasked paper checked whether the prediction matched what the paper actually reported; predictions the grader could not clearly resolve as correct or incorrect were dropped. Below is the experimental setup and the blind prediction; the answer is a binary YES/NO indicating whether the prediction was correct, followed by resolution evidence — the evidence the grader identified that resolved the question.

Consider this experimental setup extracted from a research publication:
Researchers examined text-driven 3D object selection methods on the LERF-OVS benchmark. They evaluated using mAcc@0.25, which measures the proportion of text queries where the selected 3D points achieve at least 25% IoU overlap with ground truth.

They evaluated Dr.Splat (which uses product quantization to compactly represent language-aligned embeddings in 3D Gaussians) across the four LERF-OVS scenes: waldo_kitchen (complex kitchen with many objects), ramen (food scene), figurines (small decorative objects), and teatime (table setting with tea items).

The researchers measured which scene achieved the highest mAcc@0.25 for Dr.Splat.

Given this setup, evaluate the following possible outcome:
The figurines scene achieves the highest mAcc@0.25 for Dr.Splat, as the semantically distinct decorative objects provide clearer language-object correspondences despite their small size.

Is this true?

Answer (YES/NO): YES